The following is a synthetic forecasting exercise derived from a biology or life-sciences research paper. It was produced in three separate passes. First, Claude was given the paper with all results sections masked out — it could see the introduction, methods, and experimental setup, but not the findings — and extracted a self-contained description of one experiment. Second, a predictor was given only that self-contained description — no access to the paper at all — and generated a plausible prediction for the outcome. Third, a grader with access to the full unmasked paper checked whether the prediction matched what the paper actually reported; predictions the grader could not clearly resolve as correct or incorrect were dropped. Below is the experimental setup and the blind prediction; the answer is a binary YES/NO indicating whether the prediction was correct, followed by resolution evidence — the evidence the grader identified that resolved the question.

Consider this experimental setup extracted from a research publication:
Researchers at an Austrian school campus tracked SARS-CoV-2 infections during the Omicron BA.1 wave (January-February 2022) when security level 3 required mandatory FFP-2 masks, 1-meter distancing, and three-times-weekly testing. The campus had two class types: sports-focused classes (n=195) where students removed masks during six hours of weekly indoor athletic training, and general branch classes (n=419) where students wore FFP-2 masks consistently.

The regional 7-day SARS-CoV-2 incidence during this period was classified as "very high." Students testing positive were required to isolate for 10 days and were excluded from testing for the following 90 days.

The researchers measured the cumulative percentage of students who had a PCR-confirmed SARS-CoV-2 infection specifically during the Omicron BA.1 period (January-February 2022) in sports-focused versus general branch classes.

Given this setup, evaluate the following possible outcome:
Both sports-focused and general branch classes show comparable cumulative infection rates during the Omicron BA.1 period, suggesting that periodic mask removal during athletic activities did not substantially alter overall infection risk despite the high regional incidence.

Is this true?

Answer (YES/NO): NO